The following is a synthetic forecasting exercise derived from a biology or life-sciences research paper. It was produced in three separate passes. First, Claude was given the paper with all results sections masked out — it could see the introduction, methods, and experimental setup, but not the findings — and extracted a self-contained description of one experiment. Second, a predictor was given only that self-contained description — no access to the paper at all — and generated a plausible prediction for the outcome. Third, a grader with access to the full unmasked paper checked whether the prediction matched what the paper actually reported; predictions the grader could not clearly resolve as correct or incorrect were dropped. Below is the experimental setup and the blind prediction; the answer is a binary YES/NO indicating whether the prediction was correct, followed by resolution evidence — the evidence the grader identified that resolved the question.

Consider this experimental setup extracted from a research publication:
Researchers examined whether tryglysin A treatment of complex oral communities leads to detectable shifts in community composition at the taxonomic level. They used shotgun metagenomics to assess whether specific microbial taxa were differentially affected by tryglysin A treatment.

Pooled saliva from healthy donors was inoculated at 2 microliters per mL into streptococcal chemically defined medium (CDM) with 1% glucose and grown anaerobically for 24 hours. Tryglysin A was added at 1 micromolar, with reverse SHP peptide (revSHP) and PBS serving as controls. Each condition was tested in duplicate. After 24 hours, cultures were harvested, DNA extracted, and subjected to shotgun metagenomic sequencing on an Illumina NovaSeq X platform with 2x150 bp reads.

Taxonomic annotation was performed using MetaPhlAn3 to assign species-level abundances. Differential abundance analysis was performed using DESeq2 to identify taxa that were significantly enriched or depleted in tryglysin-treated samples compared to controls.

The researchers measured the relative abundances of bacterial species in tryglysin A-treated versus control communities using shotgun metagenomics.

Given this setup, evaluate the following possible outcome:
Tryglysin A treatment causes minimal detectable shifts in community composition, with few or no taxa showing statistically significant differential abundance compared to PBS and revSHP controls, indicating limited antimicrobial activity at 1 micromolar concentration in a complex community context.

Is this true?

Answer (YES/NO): NO